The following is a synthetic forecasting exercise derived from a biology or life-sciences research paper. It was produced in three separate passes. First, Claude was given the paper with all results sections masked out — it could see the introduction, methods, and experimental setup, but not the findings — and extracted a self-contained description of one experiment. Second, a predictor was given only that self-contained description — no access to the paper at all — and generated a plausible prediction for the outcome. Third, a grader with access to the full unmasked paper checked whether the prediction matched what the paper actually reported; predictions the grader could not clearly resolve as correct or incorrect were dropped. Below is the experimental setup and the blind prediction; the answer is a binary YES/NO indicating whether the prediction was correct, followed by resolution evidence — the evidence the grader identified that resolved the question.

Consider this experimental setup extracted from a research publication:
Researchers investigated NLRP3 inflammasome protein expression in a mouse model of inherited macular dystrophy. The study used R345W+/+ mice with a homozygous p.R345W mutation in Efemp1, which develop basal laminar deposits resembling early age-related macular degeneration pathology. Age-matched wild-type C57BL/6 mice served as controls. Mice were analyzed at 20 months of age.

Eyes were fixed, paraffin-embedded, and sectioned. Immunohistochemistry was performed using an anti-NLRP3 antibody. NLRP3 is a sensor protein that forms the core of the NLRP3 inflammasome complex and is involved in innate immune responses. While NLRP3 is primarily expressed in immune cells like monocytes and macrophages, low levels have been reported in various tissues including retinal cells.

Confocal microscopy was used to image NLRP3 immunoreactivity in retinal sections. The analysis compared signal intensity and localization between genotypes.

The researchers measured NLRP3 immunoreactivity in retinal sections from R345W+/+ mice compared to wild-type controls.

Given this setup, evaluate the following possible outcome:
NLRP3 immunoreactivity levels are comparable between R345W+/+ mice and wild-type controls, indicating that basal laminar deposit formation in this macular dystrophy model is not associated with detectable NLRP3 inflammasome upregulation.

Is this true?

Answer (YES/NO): NO